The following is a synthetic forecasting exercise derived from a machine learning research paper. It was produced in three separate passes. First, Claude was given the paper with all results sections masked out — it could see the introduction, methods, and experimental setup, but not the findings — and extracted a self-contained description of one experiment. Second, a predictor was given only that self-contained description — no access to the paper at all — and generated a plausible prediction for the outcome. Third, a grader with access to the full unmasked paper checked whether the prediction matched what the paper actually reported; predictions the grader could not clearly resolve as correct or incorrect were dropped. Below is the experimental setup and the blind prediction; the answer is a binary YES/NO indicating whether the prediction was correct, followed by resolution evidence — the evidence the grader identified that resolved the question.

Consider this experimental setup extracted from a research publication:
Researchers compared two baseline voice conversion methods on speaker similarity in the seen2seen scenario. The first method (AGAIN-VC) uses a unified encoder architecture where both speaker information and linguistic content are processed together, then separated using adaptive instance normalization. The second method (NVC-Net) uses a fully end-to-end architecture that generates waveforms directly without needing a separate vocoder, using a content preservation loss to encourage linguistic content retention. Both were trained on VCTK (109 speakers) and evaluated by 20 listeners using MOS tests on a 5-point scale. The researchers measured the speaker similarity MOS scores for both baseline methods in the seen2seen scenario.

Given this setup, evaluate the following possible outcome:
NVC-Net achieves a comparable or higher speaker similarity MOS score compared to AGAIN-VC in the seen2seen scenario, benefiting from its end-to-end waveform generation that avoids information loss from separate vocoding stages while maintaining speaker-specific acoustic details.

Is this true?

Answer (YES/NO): YES